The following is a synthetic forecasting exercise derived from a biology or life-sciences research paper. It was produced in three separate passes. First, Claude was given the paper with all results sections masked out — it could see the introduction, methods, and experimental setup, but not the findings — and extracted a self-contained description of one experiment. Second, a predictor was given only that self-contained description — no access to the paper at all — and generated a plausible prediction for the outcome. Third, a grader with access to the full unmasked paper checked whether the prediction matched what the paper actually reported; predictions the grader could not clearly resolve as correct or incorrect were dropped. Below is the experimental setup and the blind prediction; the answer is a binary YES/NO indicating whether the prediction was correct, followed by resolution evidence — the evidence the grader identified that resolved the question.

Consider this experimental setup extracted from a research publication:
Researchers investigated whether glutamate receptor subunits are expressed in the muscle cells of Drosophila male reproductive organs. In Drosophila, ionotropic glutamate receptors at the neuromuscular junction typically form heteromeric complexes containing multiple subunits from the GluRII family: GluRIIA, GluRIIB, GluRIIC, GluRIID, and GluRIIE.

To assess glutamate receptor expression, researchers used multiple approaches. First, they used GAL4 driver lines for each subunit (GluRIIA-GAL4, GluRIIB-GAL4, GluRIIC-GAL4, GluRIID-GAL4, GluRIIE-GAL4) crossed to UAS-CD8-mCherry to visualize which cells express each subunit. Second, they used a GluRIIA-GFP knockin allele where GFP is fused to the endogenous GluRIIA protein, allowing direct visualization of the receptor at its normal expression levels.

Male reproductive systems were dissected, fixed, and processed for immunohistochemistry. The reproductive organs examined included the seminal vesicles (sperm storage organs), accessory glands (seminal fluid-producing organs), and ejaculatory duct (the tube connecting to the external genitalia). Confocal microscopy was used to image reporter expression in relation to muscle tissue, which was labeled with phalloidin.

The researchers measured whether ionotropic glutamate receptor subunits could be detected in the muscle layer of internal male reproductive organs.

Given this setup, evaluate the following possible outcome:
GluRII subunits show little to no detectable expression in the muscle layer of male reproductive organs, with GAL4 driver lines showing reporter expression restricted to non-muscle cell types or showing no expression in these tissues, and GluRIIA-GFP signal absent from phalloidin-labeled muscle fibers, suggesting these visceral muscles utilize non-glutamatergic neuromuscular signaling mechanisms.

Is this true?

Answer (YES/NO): NO